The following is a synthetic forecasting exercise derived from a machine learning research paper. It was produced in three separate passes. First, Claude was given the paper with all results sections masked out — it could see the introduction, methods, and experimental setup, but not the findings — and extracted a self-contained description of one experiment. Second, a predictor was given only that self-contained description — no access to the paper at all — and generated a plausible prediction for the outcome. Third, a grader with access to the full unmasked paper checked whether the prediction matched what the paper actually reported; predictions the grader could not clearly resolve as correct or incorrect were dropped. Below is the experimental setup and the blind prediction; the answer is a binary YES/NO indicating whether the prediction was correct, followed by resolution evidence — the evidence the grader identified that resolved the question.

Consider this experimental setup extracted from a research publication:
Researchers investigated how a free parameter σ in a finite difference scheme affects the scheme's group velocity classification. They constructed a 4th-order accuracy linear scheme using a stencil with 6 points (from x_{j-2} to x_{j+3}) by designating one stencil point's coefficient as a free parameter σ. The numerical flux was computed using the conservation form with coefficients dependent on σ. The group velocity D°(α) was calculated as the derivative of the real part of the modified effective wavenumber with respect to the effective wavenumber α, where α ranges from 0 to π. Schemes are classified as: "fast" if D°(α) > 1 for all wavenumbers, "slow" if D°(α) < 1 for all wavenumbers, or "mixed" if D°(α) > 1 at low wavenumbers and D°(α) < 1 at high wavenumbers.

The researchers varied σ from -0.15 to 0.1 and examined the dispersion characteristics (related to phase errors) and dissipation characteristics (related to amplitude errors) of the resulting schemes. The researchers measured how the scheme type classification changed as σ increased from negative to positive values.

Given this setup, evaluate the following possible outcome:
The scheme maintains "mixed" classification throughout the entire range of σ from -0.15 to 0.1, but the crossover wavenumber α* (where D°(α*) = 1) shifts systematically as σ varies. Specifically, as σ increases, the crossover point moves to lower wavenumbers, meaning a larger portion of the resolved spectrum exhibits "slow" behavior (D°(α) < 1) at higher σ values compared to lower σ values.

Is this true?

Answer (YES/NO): NO